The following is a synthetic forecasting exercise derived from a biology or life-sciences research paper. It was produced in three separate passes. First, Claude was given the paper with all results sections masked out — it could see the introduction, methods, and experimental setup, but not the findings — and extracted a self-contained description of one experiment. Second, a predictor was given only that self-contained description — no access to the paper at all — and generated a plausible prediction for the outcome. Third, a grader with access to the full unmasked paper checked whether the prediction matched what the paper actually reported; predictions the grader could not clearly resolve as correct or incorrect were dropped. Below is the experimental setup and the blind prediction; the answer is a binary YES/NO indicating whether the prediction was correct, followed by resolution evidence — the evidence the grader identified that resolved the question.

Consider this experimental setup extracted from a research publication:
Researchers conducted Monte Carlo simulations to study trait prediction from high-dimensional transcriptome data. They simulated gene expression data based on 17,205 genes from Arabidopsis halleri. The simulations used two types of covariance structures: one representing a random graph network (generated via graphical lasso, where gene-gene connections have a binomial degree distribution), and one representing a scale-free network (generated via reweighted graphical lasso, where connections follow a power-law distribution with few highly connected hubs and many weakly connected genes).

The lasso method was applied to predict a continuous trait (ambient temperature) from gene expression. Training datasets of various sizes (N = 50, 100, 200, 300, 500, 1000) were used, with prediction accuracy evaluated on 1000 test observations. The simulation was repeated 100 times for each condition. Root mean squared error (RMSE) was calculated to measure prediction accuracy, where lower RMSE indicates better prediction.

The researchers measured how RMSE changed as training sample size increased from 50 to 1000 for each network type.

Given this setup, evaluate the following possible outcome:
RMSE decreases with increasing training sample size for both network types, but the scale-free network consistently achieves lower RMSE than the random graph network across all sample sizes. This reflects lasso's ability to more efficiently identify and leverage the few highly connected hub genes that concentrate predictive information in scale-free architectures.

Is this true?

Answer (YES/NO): NO